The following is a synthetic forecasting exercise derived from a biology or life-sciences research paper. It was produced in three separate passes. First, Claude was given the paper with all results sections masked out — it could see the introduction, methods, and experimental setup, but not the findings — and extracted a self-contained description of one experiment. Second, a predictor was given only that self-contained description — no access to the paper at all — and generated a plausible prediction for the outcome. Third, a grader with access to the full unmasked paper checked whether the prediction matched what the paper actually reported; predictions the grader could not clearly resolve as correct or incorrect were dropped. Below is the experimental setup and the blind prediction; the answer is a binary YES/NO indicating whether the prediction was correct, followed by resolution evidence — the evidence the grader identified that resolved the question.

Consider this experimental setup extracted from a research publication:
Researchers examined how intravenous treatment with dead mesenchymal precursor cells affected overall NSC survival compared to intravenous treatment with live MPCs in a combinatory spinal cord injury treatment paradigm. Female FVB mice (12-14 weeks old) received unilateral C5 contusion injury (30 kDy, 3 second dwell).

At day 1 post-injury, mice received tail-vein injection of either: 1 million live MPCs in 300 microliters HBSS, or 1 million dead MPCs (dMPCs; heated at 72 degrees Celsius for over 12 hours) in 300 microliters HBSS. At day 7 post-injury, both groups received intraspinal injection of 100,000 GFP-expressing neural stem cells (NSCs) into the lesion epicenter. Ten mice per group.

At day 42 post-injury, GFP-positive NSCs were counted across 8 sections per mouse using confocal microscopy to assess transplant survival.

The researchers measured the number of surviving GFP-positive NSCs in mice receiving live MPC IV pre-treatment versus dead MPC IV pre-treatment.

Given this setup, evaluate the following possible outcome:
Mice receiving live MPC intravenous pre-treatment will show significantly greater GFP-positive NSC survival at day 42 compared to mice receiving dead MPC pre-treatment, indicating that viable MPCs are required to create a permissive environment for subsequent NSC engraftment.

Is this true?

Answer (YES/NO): NO